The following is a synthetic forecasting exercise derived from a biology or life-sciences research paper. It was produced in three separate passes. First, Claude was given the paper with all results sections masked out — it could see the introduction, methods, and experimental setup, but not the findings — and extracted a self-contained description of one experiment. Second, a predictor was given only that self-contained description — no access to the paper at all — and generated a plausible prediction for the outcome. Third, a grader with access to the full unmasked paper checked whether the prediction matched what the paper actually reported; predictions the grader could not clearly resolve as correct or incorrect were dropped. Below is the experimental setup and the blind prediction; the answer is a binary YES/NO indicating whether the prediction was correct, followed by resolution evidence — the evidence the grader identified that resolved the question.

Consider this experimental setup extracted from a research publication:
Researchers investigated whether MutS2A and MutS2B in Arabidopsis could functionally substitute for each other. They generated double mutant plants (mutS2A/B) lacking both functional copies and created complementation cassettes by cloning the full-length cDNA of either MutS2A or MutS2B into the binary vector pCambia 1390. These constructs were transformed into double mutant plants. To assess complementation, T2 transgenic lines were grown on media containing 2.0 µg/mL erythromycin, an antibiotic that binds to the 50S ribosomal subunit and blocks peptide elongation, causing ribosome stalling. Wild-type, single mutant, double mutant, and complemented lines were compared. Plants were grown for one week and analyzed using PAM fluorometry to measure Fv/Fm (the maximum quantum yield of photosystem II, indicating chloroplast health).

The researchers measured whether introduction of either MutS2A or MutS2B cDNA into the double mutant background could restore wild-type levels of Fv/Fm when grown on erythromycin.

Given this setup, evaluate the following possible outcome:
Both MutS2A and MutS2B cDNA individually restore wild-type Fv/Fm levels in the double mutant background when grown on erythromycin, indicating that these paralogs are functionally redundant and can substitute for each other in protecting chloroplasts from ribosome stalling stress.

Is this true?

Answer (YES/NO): NO